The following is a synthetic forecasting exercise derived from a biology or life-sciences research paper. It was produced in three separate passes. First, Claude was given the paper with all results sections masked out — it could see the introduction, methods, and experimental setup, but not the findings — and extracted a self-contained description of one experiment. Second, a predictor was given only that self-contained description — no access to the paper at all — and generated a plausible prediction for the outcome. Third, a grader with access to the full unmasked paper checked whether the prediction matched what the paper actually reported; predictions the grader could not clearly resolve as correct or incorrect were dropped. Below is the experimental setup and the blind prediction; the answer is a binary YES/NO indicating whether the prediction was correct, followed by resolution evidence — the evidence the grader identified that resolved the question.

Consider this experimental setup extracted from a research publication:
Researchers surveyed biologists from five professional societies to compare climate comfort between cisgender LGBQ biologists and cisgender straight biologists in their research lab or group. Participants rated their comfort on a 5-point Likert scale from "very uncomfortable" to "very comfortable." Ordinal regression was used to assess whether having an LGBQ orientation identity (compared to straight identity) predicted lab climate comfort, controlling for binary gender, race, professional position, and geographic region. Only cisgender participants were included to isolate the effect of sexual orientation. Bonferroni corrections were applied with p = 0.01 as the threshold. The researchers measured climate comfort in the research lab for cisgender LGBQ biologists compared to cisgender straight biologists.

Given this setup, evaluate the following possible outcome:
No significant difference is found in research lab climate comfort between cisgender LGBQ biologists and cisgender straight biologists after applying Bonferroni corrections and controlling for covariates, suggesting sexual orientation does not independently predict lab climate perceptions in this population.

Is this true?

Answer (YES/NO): YES